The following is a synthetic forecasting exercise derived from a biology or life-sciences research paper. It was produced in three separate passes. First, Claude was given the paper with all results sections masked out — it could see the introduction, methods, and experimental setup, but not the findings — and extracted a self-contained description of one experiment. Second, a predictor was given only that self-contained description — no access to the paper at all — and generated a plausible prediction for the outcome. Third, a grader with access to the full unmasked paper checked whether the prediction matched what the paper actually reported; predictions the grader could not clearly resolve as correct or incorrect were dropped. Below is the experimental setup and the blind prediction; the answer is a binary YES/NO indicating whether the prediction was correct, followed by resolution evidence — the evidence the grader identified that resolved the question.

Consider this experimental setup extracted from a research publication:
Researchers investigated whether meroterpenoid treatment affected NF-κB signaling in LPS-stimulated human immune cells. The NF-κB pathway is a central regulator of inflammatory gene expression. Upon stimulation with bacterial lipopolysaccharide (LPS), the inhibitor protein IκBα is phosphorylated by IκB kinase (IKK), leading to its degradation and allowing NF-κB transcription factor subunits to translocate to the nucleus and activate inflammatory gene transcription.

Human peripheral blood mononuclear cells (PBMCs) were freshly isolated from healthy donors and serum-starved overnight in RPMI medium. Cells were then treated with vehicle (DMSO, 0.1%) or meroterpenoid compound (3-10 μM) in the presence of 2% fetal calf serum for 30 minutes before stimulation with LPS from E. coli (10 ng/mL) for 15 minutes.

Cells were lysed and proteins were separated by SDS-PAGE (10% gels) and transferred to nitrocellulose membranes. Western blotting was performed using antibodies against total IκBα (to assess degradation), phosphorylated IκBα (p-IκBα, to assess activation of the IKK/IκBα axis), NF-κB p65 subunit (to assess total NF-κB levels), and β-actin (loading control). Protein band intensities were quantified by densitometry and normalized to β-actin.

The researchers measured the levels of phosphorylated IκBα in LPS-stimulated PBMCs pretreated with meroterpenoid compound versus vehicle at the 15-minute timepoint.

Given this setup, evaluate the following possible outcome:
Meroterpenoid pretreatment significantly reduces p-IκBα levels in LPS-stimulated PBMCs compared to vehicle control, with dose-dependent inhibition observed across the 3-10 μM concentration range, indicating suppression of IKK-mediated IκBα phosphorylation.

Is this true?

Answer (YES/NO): NO